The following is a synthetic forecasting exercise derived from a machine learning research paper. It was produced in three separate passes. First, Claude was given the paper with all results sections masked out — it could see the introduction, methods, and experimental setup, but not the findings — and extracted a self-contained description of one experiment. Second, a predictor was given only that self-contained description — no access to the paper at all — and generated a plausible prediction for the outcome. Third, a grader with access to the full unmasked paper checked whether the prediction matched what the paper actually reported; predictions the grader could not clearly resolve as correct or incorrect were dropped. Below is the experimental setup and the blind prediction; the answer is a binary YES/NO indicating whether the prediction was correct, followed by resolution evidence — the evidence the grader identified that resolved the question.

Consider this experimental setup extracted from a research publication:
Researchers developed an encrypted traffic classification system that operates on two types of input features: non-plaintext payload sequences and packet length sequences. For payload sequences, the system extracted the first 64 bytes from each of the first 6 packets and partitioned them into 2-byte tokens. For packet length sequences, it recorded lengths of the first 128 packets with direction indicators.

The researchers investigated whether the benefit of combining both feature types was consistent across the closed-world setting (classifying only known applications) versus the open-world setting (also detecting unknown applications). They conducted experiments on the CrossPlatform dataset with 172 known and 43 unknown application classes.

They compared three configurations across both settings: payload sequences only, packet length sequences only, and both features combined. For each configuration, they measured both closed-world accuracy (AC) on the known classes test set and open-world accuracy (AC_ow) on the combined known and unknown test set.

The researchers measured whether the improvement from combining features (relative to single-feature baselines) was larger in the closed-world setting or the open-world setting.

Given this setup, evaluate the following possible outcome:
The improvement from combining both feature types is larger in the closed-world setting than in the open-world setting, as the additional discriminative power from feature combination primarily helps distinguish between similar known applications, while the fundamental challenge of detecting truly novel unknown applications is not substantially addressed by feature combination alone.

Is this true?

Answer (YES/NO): NO